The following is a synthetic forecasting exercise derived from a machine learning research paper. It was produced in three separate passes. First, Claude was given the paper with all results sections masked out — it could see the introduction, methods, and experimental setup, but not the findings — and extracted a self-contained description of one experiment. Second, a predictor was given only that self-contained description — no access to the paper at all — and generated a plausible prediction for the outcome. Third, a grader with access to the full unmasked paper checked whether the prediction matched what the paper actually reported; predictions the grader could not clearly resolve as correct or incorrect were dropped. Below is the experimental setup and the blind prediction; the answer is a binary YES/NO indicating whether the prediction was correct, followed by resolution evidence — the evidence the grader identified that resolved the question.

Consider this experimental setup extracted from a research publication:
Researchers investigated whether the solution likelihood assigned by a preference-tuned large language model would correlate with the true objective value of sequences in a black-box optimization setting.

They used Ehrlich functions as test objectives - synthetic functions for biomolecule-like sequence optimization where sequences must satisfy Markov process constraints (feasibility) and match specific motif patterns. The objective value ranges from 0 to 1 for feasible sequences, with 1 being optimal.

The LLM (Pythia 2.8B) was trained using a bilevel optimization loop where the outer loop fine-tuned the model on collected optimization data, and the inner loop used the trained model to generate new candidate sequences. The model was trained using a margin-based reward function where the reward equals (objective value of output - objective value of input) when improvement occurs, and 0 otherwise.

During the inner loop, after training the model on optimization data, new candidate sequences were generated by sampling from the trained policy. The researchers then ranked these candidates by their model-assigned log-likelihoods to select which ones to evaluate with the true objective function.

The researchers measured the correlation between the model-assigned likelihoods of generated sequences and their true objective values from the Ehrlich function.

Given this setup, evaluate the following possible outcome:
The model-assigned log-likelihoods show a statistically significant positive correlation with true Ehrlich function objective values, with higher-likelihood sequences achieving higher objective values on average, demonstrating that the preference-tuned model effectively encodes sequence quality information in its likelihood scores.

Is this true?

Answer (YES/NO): NO